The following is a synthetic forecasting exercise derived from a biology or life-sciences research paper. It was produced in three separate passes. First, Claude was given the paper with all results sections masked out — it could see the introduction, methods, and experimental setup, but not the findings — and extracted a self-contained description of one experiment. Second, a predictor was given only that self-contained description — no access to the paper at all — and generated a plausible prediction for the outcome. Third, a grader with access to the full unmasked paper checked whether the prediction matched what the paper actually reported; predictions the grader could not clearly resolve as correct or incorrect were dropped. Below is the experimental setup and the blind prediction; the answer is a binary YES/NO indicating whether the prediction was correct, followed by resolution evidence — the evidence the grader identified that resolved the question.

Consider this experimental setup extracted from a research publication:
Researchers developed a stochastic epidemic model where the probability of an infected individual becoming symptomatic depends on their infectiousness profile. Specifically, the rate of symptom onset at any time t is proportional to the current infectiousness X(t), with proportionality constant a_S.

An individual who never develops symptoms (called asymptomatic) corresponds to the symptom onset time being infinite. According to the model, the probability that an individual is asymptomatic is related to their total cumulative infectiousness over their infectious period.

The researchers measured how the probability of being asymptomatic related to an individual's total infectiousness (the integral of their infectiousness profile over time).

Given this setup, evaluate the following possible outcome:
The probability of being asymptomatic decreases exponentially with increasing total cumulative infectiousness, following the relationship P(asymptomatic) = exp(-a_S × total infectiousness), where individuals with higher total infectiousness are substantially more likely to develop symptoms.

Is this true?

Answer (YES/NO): YES